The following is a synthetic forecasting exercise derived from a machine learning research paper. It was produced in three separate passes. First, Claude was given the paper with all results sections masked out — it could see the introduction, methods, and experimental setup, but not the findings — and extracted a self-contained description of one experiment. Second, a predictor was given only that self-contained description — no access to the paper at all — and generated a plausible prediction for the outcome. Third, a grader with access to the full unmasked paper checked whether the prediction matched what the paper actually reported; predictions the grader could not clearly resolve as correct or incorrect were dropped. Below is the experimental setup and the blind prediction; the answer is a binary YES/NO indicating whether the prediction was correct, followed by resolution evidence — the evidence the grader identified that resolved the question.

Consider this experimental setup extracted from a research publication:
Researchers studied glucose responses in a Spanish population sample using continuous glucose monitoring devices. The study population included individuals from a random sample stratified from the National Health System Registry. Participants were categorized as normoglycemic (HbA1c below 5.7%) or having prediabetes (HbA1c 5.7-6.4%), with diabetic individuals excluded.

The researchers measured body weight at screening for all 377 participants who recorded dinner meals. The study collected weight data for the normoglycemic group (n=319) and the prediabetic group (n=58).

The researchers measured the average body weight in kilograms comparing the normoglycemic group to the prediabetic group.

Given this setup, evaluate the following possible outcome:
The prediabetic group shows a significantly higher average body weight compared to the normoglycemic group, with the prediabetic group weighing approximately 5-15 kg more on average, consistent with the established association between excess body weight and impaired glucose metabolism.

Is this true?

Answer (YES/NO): YES